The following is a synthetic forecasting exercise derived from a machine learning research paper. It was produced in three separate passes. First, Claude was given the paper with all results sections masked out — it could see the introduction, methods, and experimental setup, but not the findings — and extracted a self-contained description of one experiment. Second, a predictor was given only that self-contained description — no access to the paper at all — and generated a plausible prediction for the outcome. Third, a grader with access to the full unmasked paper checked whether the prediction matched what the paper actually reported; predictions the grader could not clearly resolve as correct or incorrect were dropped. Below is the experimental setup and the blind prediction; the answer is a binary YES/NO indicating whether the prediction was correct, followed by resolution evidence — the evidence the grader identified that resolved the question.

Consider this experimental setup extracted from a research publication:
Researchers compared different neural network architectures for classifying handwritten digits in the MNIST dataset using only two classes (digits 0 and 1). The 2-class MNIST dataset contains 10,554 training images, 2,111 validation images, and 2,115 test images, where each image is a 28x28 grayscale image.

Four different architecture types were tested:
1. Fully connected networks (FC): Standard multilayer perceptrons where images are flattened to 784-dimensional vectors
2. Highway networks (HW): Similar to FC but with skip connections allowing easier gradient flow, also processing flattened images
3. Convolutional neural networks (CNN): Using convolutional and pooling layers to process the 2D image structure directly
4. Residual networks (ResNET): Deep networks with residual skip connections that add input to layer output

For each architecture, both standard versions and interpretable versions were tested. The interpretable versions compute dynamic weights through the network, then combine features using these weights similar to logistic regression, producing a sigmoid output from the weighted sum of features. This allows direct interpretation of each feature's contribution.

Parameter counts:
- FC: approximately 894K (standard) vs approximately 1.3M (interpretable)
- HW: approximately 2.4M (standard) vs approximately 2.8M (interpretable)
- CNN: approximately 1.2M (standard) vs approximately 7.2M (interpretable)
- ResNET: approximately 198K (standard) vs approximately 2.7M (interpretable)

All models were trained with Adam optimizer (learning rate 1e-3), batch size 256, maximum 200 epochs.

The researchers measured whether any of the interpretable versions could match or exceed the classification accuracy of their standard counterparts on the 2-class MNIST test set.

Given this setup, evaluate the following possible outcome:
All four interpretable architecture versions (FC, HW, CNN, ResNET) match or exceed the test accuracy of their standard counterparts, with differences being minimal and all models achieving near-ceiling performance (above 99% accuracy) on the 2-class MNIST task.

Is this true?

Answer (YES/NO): NO